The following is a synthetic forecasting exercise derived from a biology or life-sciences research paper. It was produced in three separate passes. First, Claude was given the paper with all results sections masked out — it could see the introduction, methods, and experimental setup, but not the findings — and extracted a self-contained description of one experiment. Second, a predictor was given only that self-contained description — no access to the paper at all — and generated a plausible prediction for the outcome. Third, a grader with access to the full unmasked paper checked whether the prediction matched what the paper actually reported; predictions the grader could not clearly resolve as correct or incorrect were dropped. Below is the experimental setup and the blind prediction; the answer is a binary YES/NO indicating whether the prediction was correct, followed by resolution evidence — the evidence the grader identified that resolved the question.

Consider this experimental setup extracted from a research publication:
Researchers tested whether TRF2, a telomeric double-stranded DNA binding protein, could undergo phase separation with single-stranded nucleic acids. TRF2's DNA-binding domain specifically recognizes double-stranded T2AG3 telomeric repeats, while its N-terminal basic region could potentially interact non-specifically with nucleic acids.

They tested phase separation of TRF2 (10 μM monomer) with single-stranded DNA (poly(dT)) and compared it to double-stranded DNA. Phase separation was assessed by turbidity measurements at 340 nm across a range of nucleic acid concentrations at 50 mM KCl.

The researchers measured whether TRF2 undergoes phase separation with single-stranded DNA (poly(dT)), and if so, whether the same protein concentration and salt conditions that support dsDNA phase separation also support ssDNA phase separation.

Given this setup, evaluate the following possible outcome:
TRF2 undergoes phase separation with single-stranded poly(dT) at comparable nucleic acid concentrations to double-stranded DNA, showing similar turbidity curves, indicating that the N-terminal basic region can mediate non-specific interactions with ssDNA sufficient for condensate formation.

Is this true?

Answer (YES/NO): YES